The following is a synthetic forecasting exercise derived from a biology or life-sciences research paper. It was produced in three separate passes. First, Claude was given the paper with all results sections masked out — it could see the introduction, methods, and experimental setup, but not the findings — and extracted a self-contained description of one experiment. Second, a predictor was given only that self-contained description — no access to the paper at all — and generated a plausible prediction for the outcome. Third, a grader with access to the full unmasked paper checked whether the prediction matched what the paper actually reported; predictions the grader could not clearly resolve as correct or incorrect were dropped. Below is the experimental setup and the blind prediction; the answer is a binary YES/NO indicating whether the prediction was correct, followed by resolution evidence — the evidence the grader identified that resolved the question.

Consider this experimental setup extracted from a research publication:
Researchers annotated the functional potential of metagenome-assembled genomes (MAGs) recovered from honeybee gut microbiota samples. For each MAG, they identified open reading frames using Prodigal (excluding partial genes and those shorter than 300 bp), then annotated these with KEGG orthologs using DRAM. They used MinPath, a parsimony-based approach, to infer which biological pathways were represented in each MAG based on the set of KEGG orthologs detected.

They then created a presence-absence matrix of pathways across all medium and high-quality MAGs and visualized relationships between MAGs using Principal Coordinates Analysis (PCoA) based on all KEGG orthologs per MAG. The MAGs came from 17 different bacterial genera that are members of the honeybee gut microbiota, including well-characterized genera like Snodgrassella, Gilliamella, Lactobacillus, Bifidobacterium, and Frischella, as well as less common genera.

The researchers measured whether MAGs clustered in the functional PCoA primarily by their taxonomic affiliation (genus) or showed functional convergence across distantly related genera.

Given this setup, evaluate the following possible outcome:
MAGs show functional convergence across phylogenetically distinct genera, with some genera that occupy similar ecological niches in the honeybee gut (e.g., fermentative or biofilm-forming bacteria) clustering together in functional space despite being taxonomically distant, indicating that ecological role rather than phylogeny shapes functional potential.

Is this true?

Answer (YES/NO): NO